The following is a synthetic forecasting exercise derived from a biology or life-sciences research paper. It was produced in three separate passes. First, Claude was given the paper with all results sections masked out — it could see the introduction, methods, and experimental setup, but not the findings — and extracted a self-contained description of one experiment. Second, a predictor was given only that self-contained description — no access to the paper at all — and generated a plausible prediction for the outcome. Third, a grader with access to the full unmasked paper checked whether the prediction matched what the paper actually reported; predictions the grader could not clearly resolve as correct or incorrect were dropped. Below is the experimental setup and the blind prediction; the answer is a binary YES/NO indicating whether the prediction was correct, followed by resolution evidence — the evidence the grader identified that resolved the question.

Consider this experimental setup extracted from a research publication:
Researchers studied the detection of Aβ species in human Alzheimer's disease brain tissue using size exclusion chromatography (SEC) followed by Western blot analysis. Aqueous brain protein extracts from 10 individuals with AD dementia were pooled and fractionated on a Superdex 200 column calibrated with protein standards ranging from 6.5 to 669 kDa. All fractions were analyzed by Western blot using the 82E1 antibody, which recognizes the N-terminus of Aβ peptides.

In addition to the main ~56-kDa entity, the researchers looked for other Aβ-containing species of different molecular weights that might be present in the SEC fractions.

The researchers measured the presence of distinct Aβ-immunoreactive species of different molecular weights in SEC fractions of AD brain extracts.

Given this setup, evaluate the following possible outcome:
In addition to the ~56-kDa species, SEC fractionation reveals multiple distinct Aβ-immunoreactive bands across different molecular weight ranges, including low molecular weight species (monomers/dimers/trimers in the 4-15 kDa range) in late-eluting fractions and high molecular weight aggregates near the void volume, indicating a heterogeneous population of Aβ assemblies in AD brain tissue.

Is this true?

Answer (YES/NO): YES